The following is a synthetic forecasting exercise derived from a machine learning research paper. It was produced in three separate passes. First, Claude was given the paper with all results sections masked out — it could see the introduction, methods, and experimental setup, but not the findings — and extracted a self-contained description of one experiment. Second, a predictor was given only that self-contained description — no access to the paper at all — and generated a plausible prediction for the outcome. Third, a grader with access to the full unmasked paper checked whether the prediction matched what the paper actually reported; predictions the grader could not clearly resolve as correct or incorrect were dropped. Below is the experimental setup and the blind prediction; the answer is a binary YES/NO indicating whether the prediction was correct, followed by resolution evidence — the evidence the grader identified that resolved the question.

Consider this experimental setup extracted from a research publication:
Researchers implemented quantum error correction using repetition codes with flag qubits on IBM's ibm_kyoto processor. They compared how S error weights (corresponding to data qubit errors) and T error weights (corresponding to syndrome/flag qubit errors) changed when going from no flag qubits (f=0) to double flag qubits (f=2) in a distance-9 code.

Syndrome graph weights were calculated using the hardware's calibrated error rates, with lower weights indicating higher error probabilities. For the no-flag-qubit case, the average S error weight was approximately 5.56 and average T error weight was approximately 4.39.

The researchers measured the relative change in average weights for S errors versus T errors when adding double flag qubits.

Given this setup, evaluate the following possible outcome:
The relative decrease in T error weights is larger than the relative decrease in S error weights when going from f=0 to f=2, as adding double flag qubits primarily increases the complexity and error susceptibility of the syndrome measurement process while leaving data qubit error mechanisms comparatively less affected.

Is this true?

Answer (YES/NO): YES